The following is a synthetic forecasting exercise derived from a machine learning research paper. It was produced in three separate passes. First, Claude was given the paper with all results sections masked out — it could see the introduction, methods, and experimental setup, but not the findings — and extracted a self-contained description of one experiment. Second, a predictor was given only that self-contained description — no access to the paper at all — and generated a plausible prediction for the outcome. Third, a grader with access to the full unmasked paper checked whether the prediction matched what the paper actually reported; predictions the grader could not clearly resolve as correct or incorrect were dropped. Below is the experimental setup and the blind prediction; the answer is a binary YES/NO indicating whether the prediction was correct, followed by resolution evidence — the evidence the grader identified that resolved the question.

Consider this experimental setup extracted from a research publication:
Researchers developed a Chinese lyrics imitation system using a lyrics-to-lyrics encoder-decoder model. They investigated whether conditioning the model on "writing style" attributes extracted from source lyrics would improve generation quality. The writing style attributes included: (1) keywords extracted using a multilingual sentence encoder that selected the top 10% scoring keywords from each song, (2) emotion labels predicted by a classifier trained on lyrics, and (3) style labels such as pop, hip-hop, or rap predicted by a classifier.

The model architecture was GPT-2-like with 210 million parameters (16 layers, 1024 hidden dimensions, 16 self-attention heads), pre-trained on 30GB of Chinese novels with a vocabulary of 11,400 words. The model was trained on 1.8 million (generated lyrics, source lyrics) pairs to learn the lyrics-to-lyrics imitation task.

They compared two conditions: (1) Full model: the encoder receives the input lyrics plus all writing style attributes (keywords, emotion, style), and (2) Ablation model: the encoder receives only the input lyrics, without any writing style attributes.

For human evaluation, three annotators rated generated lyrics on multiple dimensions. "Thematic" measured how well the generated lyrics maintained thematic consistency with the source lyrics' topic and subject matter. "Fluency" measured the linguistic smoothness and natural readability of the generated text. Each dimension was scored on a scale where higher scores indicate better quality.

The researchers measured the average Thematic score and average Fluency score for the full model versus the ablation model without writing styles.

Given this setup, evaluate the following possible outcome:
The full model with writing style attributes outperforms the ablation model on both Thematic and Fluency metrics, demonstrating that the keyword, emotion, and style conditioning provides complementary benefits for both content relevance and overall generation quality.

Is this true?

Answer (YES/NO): NO